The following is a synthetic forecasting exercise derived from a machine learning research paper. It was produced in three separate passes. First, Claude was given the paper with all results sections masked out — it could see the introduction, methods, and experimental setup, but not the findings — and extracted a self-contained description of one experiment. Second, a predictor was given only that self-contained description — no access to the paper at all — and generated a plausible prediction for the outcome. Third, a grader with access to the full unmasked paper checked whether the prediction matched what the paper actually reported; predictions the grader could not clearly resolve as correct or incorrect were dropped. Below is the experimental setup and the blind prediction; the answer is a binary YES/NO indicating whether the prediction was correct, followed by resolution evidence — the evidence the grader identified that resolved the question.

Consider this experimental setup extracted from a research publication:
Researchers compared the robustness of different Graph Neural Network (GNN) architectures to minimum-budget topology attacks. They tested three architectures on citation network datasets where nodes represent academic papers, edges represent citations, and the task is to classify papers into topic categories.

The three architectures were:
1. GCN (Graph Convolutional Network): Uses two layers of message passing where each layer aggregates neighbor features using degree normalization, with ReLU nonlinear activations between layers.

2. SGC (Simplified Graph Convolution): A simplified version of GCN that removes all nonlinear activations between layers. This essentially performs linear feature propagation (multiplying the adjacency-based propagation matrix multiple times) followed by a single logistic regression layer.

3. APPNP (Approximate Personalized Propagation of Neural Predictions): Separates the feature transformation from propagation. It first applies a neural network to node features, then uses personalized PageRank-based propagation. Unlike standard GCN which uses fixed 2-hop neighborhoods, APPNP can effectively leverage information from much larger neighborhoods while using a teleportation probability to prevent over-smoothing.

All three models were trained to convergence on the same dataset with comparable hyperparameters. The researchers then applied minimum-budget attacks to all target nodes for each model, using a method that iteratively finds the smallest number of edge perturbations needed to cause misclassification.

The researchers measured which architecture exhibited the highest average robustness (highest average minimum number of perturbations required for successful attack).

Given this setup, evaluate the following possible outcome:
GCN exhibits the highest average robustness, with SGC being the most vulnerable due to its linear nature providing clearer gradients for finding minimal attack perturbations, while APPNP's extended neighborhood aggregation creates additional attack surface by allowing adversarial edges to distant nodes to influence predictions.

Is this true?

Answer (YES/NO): NO